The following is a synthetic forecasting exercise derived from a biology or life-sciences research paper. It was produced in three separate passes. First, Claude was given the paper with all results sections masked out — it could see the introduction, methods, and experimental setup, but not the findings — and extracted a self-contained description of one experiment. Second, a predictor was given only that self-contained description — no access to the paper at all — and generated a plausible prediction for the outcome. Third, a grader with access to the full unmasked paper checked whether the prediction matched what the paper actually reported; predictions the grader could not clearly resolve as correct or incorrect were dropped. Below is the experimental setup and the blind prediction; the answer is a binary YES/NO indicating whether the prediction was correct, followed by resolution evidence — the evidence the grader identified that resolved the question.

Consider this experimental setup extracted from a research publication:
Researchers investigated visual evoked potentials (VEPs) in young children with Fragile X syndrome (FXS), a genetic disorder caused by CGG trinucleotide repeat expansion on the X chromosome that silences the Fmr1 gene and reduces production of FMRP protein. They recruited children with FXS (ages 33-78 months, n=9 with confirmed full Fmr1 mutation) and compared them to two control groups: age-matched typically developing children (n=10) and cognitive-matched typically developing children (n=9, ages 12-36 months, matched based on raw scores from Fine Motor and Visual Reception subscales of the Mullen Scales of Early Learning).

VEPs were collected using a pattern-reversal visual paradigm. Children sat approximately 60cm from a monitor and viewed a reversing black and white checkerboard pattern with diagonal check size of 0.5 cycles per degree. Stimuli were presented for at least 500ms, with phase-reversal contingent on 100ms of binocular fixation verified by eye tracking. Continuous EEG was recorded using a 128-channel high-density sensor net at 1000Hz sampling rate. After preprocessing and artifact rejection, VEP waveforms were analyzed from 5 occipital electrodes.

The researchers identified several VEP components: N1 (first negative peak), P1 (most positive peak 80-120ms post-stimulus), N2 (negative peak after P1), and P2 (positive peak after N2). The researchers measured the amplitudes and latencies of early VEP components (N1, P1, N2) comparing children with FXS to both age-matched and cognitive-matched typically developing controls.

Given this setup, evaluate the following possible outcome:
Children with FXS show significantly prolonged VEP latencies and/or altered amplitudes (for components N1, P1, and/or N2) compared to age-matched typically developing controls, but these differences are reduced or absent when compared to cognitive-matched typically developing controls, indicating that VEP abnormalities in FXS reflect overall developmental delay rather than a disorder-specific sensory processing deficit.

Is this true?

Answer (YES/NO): NO